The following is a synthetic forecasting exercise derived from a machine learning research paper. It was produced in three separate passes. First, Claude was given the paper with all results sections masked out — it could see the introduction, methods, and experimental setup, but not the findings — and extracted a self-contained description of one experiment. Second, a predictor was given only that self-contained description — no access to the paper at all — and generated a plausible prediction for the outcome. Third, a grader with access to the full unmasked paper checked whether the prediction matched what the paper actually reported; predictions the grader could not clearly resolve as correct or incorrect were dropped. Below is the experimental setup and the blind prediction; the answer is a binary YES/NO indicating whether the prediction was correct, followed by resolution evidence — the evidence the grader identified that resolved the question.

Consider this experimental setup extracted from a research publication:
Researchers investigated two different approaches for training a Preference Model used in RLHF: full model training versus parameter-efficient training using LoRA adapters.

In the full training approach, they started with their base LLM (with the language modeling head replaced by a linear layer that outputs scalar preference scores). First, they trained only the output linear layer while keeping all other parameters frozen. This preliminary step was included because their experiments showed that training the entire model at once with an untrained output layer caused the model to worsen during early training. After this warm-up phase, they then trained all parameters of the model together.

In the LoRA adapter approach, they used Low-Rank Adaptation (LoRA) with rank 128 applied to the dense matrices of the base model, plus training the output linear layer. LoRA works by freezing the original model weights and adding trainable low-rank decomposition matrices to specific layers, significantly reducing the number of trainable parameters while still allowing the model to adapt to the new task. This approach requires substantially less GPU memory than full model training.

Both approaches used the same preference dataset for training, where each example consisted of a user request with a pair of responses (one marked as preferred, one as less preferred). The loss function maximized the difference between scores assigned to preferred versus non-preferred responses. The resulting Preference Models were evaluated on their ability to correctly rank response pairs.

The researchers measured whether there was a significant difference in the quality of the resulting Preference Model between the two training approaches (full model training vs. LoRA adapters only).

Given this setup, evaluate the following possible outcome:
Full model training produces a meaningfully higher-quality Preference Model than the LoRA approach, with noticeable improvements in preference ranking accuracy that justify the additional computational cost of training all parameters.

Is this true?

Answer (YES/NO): NO